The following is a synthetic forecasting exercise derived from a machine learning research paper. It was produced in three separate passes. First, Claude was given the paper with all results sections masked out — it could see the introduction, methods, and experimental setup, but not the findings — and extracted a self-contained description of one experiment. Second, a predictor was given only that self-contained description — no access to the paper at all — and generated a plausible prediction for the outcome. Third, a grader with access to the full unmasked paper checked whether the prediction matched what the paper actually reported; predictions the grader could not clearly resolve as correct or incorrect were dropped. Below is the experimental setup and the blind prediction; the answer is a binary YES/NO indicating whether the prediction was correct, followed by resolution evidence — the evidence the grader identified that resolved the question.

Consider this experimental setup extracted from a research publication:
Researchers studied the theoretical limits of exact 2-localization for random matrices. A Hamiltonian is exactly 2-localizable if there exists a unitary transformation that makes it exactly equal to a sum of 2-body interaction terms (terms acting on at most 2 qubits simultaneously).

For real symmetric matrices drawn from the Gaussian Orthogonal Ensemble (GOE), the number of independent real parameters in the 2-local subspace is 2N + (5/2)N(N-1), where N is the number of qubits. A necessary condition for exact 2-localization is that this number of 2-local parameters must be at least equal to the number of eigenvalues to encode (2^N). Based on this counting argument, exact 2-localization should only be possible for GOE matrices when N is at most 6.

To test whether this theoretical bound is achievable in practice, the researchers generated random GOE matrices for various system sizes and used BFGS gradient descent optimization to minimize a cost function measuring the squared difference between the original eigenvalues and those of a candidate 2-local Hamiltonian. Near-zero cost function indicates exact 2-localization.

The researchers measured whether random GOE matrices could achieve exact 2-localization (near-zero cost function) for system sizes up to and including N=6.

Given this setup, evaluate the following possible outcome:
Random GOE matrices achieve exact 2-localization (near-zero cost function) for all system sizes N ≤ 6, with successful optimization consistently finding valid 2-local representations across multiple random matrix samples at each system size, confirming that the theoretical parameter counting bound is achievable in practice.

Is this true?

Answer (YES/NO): YES